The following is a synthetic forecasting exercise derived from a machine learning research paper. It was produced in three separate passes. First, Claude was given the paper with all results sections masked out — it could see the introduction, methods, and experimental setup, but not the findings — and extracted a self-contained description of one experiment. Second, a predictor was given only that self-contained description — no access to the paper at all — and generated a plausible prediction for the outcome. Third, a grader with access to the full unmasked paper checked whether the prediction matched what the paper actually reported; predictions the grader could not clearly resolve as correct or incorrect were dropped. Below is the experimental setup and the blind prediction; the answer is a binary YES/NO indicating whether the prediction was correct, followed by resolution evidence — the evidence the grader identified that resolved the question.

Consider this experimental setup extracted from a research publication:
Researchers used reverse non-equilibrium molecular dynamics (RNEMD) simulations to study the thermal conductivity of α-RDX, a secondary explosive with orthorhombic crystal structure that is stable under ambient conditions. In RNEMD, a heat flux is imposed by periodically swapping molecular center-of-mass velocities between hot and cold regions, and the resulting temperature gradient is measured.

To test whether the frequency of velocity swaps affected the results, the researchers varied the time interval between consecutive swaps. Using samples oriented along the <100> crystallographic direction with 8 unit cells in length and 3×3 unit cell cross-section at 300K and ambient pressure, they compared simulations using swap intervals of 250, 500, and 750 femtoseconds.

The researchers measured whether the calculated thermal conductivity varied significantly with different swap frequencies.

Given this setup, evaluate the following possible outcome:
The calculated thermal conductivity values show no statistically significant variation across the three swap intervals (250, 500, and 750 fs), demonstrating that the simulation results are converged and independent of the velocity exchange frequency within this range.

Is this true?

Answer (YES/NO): YES